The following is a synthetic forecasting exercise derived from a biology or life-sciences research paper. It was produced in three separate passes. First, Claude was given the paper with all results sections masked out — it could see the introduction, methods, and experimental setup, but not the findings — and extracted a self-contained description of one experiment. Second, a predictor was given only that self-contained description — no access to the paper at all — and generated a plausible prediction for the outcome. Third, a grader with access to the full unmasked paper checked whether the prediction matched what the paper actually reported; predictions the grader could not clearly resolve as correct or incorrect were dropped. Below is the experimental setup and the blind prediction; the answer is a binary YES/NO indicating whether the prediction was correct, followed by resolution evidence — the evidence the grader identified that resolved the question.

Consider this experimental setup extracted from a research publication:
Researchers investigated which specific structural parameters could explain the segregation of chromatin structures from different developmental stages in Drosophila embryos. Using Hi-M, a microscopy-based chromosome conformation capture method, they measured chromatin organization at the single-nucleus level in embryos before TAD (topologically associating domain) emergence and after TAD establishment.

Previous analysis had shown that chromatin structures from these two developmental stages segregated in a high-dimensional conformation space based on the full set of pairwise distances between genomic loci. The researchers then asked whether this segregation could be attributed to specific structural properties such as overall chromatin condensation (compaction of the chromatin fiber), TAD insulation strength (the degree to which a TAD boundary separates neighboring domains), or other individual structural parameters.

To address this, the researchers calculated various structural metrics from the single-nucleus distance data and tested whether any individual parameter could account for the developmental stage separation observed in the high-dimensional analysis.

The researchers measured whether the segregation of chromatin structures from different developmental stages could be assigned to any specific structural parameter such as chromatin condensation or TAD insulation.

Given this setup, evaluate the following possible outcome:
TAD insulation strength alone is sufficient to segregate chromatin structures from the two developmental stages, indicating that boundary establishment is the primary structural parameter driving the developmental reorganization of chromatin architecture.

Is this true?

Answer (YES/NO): NO